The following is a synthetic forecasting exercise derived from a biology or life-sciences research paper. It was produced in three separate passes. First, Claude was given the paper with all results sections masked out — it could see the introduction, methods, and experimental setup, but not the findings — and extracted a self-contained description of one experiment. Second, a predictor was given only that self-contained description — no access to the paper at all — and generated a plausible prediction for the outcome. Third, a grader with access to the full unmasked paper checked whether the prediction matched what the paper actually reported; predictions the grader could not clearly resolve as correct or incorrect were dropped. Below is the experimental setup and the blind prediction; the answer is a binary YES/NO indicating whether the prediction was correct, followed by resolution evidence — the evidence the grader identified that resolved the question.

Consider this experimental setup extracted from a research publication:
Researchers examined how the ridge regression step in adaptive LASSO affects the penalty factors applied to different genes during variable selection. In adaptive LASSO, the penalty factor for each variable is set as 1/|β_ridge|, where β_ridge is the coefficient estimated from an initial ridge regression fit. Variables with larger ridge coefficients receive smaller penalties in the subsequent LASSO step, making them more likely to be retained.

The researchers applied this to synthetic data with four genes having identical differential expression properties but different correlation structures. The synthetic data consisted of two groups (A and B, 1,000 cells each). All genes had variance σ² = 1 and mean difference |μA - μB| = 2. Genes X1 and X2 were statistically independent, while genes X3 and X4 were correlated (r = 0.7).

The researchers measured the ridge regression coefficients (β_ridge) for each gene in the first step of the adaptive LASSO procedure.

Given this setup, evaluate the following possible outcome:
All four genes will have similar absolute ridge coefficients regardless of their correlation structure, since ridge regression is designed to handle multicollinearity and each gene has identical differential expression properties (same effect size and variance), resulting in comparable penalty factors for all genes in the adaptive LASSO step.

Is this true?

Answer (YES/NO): NO